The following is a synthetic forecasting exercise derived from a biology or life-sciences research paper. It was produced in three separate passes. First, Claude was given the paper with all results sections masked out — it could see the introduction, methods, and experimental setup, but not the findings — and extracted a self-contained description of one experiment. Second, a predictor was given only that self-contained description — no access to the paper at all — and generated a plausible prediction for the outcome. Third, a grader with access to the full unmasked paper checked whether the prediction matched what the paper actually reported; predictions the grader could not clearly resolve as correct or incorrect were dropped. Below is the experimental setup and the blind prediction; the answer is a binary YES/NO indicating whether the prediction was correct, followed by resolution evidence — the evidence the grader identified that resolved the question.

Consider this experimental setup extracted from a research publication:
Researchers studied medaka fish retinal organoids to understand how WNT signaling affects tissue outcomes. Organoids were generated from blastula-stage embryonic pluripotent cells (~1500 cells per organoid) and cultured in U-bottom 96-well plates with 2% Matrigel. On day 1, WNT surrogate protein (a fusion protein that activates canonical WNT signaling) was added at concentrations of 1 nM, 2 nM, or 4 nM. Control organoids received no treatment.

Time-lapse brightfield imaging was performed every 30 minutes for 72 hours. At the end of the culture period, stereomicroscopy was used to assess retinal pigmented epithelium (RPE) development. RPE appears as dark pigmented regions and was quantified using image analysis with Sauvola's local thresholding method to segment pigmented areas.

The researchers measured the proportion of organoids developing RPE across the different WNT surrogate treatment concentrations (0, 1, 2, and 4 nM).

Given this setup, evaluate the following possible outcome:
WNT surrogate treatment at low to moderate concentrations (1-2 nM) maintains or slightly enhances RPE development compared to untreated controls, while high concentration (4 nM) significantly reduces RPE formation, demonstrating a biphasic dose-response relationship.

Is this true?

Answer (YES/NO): NO